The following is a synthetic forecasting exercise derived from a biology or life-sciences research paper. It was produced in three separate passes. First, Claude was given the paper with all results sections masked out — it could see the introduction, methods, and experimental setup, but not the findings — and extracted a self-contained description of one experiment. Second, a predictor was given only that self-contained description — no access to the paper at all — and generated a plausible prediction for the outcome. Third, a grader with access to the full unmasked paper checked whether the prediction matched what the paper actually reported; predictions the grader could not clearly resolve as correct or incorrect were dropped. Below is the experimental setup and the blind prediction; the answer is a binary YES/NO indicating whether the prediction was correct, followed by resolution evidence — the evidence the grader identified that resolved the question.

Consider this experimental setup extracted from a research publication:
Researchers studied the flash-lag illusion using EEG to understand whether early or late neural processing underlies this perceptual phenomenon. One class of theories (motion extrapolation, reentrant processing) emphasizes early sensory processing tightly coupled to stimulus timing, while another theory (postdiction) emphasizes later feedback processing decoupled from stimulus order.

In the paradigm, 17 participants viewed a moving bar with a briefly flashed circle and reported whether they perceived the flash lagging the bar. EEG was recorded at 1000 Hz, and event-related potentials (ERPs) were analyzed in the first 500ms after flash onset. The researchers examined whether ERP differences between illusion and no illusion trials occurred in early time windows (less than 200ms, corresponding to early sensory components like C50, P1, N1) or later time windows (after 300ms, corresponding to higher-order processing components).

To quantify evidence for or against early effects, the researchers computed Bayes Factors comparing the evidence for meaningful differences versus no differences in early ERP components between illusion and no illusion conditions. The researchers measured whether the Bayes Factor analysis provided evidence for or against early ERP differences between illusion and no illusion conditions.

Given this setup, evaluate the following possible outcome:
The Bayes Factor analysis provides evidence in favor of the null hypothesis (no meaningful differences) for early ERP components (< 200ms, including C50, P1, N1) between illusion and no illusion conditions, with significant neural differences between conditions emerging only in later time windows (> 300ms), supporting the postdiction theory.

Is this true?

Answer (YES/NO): YES